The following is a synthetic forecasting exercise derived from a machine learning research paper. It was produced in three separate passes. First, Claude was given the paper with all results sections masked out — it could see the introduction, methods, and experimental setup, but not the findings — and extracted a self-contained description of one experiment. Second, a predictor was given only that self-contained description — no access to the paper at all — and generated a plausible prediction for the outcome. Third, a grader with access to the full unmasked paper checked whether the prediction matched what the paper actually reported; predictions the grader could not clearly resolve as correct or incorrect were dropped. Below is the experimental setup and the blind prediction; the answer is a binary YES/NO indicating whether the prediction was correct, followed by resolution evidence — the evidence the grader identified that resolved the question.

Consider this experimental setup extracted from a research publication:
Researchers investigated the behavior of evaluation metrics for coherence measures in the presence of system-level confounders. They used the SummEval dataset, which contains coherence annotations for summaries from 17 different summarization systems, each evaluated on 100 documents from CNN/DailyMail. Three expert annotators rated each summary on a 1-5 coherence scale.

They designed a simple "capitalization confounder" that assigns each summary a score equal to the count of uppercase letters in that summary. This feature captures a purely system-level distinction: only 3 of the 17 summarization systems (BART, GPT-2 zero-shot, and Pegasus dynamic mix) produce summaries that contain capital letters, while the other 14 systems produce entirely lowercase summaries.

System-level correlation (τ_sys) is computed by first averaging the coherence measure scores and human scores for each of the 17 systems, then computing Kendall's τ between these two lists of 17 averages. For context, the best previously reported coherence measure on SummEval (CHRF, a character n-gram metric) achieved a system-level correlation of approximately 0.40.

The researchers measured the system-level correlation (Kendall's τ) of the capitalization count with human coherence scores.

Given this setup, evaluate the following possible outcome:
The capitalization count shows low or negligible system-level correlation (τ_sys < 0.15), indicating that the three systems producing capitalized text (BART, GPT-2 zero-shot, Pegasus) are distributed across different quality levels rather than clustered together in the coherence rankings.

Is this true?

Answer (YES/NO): NO